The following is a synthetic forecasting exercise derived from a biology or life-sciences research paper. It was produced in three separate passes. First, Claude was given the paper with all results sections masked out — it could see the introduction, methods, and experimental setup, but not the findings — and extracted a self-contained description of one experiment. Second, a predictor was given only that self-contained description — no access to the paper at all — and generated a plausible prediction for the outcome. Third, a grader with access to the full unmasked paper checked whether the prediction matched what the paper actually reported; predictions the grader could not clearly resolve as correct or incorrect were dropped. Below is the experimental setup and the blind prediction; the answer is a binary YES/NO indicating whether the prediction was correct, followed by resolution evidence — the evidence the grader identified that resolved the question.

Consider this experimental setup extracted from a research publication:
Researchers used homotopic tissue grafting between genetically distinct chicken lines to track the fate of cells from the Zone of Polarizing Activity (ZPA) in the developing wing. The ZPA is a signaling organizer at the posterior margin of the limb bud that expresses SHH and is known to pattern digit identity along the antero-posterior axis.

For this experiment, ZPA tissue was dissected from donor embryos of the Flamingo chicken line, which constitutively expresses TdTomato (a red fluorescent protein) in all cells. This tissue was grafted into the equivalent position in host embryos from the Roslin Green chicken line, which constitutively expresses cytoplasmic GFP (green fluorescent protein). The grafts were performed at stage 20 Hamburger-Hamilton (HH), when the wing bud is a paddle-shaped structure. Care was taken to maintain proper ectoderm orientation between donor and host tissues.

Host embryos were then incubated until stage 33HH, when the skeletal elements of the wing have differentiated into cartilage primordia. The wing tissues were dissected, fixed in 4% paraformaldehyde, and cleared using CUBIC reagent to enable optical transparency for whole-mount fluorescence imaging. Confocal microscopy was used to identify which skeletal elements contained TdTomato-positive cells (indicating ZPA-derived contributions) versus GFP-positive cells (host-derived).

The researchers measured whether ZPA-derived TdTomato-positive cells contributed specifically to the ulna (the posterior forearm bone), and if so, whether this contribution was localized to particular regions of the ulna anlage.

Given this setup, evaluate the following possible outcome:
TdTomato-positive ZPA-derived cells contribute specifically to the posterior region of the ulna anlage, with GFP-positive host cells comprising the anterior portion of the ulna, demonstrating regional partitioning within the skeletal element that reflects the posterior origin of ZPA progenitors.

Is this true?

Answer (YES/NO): NO